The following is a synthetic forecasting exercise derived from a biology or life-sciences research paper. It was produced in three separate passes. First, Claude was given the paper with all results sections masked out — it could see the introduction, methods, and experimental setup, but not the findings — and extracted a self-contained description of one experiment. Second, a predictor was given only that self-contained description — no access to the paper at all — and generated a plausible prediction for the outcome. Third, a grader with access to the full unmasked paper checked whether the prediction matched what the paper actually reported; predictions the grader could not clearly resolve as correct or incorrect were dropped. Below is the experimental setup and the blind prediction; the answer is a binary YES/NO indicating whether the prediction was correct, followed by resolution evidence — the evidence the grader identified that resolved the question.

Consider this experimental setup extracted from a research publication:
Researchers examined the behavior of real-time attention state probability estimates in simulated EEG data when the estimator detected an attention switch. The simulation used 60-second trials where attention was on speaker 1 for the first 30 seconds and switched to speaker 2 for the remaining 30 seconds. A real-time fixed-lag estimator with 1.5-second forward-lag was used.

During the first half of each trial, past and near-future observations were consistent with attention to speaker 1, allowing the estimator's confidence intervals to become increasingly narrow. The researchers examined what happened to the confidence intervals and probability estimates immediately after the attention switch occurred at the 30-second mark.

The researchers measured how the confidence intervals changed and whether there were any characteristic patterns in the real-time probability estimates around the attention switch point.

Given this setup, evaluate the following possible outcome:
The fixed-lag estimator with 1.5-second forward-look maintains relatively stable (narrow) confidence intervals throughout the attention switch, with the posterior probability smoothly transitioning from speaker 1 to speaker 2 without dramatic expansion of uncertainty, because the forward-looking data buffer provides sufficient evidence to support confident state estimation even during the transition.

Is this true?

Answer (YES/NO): NO